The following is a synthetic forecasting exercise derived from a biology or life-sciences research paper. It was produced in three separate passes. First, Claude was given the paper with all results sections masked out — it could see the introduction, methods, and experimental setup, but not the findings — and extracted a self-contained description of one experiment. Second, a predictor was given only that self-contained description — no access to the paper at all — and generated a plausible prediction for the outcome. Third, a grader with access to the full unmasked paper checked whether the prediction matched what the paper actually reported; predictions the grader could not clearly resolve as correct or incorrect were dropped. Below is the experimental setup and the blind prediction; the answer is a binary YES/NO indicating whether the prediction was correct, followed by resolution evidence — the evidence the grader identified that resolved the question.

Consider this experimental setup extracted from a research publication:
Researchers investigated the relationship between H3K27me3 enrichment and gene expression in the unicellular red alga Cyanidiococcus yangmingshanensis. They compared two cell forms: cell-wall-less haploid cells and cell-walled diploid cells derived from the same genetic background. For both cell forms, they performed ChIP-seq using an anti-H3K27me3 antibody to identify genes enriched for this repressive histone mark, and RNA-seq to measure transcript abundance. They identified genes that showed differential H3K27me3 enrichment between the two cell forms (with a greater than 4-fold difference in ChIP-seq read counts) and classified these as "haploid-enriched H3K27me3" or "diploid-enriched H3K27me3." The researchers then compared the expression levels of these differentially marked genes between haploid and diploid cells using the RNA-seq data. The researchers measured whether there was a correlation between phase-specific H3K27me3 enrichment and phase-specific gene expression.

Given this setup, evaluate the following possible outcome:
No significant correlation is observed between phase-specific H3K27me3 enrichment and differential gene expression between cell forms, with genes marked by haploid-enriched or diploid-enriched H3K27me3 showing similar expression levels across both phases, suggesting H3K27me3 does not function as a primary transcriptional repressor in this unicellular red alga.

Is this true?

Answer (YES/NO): NO